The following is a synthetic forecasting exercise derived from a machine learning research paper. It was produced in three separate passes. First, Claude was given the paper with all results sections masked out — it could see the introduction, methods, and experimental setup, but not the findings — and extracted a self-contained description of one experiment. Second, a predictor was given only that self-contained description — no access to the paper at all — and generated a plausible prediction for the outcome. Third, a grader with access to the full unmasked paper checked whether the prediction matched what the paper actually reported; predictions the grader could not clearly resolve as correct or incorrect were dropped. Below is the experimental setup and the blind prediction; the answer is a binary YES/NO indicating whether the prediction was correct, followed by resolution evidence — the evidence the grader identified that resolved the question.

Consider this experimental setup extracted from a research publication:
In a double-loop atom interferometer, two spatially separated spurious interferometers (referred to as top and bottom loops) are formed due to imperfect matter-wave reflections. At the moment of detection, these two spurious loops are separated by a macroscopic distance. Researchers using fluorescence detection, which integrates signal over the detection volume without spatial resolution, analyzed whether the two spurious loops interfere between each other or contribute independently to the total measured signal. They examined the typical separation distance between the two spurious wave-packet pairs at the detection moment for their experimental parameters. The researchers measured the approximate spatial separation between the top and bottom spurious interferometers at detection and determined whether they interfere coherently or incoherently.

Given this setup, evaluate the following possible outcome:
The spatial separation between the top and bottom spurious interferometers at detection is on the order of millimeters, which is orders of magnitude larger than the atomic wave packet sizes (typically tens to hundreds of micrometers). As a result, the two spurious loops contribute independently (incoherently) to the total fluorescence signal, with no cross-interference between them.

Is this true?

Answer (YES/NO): YES